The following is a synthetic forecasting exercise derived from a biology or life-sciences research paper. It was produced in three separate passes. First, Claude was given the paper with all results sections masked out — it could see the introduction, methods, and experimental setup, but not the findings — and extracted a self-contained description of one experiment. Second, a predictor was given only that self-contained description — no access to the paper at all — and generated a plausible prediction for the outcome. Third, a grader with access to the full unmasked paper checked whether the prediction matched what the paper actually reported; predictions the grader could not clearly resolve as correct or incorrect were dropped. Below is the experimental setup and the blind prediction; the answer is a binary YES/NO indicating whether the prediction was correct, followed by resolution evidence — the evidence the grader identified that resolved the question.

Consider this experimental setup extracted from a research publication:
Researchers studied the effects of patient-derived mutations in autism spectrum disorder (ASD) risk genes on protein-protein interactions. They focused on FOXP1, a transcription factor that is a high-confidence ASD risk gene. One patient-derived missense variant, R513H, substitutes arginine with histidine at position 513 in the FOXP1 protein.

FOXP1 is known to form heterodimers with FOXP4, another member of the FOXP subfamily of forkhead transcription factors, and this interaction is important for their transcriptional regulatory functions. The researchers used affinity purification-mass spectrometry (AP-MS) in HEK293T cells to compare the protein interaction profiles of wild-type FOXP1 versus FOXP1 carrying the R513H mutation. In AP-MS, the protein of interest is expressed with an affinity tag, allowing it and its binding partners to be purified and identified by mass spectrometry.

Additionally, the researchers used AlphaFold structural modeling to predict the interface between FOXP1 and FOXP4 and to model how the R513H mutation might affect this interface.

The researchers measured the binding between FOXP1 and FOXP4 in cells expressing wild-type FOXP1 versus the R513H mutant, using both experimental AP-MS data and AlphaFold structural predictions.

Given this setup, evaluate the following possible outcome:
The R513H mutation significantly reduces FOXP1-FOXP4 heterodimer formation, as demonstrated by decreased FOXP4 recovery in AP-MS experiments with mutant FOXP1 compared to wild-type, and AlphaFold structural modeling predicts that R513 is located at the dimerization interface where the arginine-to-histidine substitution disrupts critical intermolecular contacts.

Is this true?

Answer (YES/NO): NO